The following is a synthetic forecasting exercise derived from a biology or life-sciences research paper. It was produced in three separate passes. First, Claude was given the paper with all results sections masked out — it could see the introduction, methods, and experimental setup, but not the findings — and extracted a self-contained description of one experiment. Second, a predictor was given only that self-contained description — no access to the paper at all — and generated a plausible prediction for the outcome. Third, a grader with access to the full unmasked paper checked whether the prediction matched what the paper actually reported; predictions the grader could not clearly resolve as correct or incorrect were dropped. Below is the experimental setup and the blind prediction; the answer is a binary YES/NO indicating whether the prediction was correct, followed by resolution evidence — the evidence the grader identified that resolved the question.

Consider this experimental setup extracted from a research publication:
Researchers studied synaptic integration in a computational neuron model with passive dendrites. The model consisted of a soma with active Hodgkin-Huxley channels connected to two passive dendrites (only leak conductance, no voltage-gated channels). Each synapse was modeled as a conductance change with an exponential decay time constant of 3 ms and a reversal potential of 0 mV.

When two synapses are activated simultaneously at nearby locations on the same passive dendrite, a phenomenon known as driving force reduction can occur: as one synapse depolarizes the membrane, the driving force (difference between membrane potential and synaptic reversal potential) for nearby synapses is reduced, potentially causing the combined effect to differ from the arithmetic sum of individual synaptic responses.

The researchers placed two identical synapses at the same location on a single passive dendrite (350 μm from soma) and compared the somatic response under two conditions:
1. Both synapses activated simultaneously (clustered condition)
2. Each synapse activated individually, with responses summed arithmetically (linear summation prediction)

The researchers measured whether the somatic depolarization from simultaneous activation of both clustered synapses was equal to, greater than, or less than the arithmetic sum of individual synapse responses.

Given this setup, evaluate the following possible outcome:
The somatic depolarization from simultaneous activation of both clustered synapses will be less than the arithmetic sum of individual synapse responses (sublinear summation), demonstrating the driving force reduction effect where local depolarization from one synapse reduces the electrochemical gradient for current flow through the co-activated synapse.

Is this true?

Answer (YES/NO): YES